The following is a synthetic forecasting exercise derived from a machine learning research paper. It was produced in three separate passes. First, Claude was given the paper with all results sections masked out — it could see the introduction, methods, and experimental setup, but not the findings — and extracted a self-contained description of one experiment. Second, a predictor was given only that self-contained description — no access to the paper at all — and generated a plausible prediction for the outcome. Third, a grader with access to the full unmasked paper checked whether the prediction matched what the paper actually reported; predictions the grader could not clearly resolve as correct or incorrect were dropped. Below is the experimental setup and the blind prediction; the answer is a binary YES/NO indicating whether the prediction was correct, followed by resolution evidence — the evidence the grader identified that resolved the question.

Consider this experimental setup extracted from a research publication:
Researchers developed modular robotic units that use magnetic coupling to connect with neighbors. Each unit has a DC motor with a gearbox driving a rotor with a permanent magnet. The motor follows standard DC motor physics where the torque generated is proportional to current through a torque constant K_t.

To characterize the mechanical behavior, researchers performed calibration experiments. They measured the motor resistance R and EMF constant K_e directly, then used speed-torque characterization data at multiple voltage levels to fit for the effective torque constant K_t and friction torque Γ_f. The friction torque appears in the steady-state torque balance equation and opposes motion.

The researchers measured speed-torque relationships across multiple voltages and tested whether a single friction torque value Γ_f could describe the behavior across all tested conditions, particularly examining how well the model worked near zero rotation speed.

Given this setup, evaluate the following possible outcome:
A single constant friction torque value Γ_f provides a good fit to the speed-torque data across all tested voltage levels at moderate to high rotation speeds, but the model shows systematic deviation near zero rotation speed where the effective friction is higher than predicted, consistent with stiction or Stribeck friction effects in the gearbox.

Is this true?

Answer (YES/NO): YES